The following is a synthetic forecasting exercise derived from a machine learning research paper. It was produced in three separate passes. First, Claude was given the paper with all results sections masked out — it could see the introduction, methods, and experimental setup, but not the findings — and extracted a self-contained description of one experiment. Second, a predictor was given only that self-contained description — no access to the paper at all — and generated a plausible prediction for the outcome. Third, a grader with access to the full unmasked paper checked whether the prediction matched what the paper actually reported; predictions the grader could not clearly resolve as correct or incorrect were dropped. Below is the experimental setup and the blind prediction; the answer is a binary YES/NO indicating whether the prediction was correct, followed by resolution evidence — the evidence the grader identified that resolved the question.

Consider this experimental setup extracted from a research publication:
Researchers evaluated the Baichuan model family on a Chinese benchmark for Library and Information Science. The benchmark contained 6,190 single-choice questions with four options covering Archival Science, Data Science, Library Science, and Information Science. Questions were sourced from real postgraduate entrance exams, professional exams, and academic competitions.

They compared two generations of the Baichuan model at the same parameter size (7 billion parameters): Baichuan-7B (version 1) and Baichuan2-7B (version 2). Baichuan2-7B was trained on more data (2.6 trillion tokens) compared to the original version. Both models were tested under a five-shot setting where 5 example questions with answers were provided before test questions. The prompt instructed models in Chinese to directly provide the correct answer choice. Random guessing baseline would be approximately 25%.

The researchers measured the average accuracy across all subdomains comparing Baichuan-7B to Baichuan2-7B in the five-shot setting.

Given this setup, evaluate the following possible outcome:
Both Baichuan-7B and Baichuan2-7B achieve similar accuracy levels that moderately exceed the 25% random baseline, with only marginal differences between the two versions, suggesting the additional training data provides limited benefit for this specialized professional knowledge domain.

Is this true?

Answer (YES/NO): NO